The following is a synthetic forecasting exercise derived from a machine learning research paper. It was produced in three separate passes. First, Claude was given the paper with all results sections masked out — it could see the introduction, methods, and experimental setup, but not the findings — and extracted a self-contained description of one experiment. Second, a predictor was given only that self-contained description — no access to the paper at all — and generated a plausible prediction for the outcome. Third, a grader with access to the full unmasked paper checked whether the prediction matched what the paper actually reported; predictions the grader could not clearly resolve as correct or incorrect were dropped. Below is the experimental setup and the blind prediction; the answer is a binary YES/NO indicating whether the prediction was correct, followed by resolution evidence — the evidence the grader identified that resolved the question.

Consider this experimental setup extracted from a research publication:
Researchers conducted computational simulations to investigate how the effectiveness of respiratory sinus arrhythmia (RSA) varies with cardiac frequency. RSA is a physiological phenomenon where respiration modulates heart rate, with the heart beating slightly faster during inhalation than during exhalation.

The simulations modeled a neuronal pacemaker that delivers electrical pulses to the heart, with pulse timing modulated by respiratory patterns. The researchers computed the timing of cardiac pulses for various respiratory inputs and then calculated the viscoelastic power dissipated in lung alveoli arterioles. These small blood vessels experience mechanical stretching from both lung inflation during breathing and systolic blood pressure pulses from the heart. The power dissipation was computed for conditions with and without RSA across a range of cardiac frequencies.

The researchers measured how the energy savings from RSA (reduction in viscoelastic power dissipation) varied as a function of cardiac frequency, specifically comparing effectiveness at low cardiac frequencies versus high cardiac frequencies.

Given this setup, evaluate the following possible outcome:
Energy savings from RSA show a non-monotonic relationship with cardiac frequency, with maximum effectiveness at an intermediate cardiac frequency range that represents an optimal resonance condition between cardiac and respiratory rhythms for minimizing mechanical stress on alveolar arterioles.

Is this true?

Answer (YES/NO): NO